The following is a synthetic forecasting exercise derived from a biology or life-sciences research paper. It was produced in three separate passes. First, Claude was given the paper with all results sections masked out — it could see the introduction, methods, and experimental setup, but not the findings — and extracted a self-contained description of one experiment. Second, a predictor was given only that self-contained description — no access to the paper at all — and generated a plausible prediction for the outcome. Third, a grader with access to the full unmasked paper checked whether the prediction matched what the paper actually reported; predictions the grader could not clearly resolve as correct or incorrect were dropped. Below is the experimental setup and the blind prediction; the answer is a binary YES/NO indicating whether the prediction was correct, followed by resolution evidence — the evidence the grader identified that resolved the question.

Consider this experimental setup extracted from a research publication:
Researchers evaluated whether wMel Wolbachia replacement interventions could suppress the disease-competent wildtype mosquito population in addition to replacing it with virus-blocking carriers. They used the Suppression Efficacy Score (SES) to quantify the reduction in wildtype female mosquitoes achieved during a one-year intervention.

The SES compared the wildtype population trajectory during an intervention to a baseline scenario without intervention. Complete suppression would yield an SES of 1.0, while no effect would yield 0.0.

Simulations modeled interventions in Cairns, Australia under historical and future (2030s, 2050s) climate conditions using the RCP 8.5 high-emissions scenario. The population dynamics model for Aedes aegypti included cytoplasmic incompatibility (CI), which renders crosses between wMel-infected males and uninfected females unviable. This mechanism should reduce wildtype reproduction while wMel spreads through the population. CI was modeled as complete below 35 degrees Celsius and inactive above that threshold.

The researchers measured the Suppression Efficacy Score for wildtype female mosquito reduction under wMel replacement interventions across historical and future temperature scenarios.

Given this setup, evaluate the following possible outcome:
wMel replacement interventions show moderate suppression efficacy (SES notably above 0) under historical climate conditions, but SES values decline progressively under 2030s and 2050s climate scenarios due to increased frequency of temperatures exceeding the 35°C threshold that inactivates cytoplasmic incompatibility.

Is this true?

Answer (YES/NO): NO